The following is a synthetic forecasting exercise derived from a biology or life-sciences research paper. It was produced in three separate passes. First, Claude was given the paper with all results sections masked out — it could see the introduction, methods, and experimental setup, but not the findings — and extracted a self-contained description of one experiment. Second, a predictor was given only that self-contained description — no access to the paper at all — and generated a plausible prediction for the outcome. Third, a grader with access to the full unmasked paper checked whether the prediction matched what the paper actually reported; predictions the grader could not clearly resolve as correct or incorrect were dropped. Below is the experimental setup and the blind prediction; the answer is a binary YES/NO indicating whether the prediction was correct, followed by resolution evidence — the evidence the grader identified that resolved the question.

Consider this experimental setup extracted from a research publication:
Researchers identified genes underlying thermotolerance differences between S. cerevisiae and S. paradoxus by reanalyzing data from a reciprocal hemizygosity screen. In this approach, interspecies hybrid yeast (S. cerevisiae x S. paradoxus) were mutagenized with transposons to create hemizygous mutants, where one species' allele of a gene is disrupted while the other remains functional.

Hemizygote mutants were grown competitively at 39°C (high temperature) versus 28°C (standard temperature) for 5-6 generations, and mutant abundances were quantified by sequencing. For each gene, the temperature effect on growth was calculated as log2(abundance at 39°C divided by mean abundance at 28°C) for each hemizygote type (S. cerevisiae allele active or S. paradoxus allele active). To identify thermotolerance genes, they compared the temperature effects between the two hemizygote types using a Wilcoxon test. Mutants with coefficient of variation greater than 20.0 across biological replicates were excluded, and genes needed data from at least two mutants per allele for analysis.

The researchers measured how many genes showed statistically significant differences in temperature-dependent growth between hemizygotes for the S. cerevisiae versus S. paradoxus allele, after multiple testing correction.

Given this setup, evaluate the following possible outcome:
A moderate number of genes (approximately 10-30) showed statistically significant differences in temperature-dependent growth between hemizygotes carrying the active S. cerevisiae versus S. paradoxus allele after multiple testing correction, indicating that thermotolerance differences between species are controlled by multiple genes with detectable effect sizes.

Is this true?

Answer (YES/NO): YES